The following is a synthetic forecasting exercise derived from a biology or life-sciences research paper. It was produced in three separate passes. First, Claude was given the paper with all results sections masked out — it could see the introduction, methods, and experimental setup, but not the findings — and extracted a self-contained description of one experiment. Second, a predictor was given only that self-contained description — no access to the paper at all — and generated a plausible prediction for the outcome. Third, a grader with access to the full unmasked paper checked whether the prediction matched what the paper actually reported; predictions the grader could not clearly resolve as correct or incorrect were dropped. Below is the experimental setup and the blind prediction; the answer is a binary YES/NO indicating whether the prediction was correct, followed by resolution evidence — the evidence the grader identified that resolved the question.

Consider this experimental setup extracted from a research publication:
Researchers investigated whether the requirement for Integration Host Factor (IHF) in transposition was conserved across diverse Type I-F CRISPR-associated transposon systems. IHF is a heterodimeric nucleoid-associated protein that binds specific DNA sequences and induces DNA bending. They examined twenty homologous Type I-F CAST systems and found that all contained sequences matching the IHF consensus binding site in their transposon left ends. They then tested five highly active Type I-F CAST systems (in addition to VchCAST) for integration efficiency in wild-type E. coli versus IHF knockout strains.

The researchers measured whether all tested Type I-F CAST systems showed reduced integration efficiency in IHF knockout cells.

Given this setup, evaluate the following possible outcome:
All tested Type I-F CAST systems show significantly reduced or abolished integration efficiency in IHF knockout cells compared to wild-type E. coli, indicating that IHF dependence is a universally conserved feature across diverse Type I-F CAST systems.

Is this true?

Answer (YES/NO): NO